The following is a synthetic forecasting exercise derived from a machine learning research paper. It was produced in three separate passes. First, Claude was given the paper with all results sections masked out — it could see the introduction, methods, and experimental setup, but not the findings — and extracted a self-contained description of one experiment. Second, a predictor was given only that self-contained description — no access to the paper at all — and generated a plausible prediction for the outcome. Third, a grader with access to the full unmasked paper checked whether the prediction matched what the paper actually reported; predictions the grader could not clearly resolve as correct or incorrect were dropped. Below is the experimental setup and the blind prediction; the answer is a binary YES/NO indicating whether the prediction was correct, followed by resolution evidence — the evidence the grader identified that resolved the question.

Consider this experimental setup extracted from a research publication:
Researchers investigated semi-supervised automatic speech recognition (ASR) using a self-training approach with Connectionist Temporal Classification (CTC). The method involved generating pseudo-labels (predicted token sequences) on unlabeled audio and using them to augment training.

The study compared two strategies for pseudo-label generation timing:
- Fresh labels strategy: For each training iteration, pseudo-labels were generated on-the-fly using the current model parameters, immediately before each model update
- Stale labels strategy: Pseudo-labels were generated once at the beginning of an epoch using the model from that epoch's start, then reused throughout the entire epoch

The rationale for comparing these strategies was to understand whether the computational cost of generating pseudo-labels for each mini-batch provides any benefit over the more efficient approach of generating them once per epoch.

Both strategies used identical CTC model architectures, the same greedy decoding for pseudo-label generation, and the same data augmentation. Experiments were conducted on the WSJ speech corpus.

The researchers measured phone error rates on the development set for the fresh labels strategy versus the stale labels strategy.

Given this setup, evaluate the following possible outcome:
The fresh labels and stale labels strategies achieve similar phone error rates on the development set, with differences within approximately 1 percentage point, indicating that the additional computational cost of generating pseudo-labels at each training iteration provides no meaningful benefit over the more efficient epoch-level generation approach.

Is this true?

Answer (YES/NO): NO